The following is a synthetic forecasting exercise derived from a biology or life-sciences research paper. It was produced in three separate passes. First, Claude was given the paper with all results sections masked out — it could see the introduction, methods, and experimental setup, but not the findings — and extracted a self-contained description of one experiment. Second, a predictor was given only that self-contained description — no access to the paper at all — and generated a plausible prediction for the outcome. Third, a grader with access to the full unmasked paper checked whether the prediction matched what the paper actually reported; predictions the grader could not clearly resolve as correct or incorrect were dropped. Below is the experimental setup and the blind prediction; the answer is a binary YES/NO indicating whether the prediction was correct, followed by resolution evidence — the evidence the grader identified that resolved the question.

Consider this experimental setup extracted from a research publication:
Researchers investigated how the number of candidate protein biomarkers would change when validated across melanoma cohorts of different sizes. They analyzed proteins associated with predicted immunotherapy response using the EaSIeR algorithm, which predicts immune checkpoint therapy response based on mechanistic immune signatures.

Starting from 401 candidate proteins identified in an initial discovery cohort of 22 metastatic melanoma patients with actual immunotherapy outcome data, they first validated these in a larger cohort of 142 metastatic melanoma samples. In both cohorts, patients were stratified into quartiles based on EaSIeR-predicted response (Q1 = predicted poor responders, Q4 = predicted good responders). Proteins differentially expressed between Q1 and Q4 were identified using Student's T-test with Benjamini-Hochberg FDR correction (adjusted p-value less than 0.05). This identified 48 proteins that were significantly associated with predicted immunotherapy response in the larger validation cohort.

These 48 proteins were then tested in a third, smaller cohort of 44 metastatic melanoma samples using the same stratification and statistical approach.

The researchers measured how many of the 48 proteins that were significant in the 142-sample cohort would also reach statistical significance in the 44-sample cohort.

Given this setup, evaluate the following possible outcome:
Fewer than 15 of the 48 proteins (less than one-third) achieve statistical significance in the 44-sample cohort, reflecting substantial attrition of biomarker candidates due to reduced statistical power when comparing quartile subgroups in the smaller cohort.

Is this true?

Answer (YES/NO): YES